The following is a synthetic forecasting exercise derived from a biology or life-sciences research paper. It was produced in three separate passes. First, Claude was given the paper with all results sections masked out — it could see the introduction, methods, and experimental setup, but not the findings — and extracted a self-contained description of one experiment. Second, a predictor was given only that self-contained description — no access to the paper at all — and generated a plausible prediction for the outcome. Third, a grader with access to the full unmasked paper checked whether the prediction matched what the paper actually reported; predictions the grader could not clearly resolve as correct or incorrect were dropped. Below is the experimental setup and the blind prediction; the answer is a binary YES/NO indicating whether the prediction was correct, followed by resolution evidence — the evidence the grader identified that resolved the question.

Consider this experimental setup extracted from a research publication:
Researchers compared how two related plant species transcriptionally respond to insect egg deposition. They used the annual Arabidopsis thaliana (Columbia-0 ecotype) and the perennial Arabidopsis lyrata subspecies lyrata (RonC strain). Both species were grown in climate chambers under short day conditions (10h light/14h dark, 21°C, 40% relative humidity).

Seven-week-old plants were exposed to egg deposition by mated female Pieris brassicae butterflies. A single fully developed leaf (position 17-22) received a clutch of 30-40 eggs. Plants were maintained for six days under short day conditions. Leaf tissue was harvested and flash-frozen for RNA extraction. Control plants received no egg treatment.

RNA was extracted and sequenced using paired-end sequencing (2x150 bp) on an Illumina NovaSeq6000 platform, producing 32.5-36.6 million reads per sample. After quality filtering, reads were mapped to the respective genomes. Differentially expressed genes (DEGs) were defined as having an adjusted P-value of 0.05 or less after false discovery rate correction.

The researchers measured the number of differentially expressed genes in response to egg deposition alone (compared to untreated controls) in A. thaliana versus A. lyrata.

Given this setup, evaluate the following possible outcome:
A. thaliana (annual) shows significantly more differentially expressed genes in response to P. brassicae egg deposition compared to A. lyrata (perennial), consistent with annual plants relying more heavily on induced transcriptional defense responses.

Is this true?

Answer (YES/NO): YES